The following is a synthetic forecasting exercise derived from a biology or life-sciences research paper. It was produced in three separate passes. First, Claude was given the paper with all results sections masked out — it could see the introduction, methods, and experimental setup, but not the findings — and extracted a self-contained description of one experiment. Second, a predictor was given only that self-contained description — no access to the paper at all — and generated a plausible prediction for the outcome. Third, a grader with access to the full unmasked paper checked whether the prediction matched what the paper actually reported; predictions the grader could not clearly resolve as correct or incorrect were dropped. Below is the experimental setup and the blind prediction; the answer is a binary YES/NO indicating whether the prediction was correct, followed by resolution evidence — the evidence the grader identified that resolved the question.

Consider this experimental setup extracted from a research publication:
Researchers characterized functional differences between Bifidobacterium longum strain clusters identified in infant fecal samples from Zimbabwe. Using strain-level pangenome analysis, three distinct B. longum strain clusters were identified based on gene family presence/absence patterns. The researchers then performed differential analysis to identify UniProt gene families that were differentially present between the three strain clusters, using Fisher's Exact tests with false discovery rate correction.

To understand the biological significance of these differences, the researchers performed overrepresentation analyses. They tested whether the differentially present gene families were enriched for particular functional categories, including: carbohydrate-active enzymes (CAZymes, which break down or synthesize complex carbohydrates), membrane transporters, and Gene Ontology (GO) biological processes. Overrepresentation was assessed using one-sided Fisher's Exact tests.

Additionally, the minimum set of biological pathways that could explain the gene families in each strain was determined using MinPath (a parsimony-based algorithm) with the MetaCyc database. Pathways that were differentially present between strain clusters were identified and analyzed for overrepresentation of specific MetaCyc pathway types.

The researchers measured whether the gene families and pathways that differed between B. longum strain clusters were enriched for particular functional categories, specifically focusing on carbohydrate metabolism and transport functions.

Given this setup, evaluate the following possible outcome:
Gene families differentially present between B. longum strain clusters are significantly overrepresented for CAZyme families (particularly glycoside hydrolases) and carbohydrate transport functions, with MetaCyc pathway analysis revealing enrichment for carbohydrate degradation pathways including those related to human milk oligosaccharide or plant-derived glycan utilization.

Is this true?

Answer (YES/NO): YES